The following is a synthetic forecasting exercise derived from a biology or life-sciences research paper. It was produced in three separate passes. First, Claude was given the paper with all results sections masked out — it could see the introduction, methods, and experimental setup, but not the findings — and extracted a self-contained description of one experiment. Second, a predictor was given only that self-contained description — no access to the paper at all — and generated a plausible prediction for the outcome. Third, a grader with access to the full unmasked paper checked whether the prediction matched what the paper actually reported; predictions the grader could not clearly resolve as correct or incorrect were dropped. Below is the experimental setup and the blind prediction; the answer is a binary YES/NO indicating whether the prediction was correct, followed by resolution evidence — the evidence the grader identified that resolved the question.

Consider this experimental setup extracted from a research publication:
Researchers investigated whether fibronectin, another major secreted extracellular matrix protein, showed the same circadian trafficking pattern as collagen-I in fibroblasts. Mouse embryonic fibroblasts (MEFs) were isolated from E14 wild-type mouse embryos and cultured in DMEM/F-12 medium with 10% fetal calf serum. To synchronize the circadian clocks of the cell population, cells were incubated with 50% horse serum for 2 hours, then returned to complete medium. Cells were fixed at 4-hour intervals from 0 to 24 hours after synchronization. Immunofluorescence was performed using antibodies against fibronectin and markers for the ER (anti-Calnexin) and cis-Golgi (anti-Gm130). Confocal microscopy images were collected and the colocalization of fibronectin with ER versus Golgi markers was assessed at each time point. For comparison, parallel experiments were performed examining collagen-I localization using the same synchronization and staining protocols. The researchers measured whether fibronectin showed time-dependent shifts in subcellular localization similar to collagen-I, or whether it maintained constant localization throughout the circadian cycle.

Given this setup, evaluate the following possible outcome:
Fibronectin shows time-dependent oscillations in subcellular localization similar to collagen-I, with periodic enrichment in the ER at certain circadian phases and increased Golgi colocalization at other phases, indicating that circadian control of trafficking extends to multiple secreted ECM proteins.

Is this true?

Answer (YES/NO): NO